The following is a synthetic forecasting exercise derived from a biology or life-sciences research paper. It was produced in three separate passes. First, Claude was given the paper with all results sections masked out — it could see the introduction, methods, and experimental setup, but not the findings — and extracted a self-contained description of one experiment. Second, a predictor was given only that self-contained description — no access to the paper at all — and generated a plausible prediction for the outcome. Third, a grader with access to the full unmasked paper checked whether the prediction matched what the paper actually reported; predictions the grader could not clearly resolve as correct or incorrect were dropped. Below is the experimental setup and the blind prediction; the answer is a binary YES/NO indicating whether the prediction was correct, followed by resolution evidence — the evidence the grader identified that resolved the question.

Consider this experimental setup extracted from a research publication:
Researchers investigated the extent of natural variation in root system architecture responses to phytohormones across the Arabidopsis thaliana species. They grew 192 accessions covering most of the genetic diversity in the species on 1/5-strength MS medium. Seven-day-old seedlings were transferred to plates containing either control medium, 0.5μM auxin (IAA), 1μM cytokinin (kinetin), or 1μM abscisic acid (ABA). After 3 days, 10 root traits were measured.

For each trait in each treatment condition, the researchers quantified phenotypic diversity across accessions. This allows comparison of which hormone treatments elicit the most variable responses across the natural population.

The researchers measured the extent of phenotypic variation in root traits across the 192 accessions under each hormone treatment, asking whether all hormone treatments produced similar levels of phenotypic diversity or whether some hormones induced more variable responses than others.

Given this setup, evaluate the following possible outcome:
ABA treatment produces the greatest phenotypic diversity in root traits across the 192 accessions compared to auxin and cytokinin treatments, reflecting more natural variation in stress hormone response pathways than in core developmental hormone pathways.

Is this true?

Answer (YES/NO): YES